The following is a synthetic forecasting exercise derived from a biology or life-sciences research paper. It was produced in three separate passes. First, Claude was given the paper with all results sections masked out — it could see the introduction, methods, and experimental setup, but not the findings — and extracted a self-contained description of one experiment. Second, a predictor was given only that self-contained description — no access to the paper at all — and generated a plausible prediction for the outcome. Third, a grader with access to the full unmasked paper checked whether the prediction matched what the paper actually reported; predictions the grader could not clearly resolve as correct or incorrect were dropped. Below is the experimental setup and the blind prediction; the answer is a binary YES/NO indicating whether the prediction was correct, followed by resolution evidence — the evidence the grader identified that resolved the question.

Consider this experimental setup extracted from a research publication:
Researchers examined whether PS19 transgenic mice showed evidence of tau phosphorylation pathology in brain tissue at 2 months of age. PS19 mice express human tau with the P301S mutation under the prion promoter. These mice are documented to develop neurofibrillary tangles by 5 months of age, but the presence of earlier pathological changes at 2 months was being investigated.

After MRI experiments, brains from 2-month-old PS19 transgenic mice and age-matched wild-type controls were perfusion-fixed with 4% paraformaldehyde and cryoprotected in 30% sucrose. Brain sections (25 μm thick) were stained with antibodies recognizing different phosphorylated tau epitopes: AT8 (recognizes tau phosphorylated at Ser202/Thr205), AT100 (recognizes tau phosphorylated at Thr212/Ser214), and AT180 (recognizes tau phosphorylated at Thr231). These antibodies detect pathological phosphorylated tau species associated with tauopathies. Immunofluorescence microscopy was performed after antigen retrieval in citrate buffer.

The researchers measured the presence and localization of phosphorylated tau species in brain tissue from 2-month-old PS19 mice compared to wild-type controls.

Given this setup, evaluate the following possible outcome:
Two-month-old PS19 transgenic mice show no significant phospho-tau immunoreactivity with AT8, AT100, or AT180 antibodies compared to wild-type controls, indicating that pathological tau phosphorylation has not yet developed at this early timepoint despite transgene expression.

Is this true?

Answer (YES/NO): NO